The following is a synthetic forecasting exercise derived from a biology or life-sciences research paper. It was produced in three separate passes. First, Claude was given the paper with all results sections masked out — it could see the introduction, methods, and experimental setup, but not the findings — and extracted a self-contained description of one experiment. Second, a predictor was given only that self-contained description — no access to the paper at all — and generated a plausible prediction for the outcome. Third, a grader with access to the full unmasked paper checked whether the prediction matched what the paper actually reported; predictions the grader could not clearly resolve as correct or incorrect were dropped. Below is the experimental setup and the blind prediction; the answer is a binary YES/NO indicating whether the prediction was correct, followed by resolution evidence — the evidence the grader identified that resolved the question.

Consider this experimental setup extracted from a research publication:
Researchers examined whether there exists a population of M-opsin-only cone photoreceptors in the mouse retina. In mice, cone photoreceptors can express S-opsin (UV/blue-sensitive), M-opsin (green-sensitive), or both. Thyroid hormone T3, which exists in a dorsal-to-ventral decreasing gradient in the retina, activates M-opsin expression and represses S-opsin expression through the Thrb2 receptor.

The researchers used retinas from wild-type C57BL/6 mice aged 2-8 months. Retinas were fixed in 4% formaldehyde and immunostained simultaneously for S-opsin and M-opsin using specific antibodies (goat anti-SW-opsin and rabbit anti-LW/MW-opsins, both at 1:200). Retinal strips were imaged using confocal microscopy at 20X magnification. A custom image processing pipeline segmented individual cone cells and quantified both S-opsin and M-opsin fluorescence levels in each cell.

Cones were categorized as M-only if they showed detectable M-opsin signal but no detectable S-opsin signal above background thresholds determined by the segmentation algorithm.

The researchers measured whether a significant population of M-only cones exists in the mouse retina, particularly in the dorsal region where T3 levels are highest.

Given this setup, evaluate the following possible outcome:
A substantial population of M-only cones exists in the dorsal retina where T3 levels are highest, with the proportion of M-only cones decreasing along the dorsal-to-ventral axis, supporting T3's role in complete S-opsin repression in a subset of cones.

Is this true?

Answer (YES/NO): YES